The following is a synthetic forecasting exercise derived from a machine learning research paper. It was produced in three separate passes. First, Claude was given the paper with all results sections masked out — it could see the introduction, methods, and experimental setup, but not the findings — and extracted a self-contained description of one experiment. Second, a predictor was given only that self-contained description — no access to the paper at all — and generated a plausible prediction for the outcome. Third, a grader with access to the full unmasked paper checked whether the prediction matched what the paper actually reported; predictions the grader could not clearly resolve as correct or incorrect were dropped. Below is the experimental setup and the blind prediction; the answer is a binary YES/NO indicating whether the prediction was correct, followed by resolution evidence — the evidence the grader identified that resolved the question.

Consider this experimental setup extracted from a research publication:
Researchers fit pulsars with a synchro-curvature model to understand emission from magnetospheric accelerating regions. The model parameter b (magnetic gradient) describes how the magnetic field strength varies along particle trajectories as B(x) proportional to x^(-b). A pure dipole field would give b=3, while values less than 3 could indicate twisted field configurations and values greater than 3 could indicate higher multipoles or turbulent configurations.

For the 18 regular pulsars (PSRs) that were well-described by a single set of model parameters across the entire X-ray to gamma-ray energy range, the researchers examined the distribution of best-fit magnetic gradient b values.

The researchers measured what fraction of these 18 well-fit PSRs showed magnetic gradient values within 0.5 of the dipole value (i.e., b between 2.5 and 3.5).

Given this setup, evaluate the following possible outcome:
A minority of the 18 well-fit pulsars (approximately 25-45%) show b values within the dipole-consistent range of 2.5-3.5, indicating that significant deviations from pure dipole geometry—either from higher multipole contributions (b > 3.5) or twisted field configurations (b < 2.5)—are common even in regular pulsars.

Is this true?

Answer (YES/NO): NO